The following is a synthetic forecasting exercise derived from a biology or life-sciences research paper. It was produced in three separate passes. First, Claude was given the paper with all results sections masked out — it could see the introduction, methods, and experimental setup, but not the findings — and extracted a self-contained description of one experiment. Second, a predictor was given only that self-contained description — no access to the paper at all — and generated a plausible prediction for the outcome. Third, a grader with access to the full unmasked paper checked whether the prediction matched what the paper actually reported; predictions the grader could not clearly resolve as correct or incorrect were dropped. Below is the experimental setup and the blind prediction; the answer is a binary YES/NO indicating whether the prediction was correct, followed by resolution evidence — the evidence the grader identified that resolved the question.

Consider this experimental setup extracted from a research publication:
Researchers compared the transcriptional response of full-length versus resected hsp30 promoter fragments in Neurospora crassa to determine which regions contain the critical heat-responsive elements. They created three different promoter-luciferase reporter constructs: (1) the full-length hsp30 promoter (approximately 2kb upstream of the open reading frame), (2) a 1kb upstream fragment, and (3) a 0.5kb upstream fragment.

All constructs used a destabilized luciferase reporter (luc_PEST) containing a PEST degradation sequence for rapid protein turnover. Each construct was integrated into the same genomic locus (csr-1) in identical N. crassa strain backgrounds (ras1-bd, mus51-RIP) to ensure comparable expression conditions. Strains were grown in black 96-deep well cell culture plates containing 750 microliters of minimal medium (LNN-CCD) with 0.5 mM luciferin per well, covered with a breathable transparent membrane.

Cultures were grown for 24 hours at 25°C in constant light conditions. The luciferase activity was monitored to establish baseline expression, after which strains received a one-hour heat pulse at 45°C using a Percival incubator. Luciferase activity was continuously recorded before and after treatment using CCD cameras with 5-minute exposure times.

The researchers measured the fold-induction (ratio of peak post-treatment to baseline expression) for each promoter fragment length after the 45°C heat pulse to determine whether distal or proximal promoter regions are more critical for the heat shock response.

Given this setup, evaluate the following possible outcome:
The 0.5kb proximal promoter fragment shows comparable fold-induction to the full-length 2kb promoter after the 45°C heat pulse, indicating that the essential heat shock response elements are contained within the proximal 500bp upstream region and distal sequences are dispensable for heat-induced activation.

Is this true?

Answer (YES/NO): NO